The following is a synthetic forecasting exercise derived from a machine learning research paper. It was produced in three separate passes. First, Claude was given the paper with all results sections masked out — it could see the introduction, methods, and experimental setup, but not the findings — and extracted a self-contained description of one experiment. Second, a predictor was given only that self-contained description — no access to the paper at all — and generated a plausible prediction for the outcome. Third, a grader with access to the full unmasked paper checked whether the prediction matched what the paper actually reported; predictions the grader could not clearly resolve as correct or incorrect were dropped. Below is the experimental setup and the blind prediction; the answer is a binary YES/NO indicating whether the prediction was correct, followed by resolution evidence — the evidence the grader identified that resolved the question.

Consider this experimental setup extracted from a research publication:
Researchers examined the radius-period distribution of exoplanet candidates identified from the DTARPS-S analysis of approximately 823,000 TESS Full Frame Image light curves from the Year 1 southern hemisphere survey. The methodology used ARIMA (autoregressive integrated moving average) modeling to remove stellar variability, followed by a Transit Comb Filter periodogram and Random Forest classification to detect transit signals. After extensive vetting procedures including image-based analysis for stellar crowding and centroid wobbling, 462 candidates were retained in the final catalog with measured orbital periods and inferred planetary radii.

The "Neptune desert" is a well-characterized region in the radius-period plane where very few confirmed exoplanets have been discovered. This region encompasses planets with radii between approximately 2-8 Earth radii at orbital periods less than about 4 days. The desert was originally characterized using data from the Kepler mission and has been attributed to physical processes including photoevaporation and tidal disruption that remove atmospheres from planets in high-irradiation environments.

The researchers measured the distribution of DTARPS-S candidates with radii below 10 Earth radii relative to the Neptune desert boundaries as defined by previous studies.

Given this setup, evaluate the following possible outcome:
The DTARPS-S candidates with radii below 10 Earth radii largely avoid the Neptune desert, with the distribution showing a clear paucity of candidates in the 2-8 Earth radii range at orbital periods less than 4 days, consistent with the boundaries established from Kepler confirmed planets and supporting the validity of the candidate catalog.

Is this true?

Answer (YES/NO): NO